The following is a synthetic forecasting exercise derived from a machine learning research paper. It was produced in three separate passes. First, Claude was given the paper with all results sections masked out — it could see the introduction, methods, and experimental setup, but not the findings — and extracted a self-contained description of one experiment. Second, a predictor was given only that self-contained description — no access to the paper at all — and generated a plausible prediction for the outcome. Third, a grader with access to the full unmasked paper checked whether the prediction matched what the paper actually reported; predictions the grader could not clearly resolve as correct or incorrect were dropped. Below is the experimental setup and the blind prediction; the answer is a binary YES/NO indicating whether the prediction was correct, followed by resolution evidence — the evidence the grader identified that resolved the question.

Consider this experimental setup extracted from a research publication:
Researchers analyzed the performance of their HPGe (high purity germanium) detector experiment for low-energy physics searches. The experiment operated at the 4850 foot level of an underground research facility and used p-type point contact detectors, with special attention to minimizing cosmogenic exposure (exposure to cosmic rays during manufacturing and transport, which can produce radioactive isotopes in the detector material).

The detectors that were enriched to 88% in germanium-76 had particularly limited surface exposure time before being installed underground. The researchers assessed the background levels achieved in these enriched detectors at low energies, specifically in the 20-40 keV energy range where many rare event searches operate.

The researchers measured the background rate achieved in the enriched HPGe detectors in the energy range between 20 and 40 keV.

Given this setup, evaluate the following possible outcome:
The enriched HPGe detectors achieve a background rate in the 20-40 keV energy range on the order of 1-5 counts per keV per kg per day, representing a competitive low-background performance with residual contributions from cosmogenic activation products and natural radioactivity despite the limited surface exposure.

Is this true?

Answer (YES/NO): NO